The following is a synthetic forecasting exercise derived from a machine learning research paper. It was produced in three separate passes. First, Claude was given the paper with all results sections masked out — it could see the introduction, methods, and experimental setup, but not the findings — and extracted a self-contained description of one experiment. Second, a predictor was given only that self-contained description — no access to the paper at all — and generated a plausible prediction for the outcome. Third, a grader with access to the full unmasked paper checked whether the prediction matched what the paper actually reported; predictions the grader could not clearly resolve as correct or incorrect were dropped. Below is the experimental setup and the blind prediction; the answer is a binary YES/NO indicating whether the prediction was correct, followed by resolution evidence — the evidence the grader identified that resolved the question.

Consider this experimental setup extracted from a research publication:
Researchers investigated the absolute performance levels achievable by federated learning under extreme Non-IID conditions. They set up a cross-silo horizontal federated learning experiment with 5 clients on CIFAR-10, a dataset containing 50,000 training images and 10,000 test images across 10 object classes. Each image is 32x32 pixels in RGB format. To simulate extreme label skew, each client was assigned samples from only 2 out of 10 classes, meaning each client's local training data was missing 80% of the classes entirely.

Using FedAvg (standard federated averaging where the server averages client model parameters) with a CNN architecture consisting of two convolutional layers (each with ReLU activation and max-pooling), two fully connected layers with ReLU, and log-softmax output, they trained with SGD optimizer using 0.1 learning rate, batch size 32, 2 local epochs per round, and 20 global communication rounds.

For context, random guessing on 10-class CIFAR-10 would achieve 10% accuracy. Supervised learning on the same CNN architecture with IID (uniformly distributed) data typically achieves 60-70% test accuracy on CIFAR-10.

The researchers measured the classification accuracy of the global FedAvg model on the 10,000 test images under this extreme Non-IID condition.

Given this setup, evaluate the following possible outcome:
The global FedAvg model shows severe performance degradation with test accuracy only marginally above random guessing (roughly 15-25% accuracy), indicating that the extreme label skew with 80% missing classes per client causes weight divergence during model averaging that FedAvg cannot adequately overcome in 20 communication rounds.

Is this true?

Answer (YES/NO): NO